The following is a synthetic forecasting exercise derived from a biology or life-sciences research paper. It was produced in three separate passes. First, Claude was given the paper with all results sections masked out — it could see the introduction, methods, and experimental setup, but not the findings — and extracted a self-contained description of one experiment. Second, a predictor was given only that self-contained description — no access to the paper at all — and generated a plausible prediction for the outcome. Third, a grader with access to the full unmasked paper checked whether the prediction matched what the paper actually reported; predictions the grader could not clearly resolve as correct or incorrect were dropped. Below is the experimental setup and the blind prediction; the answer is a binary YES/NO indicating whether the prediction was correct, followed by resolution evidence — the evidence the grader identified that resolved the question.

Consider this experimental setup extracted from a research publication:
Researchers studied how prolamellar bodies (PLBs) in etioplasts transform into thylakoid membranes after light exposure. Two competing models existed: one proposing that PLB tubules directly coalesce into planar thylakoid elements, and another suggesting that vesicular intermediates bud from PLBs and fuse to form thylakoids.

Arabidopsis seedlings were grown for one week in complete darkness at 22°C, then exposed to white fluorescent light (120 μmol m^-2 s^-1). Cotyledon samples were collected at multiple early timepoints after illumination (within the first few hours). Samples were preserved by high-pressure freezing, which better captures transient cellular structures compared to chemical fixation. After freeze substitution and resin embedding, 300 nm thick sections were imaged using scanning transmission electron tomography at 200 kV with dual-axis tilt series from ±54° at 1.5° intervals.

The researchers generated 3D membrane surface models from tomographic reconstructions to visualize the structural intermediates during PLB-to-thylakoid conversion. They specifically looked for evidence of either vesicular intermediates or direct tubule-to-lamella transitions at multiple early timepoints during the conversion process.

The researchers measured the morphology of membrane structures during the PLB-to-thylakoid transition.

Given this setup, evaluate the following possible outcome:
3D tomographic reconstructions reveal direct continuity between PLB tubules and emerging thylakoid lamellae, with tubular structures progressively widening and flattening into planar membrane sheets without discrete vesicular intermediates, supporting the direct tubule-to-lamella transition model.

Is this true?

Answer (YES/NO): YES